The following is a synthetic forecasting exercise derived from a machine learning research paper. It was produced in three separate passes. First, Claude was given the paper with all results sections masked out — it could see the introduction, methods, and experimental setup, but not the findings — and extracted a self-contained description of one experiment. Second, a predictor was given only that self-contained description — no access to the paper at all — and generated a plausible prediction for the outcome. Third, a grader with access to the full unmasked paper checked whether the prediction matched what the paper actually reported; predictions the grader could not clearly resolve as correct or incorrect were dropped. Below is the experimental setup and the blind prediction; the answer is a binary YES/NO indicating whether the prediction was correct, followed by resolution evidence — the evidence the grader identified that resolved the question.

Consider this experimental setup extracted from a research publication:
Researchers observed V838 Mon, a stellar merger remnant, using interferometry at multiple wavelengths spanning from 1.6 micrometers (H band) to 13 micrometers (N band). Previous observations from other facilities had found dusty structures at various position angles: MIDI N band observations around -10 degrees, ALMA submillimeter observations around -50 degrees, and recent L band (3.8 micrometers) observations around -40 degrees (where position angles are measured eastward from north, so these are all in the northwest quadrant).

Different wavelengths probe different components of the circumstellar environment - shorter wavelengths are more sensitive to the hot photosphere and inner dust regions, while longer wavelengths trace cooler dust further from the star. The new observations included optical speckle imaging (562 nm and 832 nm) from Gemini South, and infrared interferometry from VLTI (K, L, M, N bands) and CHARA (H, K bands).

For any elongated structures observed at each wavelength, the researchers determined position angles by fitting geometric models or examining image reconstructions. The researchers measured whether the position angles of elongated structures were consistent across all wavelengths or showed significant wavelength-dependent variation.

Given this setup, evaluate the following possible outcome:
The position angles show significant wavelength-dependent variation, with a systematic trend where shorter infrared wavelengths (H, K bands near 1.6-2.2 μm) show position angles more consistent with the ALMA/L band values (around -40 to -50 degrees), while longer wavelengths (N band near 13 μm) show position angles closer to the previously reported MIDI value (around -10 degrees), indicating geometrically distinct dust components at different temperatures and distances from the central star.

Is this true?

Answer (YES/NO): YES